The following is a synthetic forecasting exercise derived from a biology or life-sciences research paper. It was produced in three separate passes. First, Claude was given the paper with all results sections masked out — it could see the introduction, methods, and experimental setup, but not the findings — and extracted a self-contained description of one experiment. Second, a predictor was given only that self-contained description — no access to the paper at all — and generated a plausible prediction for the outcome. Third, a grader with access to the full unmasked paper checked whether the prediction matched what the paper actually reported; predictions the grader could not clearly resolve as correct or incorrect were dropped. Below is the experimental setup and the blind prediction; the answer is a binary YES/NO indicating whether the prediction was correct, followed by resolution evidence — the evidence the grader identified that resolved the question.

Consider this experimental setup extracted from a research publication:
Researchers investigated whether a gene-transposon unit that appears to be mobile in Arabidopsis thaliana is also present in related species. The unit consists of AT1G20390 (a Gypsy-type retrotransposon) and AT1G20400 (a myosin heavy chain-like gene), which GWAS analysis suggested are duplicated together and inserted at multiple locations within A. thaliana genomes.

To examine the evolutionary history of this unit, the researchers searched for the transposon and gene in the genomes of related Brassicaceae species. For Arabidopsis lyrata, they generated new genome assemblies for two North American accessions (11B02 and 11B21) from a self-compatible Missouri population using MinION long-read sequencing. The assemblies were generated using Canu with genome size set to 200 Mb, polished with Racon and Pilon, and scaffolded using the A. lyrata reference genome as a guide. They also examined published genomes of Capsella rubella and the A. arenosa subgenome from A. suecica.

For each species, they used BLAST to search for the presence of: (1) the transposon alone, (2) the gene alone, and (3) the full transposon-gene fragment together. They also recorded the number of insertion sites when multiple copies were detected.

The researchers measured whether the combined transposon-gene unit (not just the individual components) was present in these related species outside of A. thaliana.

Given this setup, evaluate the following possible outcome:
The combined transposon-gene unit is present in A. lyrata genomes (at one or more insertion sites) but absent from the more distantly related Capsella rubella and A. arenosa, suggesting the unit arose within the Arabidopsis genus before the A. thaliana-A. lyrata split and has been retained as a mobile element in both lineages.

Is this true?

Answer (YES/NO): NO